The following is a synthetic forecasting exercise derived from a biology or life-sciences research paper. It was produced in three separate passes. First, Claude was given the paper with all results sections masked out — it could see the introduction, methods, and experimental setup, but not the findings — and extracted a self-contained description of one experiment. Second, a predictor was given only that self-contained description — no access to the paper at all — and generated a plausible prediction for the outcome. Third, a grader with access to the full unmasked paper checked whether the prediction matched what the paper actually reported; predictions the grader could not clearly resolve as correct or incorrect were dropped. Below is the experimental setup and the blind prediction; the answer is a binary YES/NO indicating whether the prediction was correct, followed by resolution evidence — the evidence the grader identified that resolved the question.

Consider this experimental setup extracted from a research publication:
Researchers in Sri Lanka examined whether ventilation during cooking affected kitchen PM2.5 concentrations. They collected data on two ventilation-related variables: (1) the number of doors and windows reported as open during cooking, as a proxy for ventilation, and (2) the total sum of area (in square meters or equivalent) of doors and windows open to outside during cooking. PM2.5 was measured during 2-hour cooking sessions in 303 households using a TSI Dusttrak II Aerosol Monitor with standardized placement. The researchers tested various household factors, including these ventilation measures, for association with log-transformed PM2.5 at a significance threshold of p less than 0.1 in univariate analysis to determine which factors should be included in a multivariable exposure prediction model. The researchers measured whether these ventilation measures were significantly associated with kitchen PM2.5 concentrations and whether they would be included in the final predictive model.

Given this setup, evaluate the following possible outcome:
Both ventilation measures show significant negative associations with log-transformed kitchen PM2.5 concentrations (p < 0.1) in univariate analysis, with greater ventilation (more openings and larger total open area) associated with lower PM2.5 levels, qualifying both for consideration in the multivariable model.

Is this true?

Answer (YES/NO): NO